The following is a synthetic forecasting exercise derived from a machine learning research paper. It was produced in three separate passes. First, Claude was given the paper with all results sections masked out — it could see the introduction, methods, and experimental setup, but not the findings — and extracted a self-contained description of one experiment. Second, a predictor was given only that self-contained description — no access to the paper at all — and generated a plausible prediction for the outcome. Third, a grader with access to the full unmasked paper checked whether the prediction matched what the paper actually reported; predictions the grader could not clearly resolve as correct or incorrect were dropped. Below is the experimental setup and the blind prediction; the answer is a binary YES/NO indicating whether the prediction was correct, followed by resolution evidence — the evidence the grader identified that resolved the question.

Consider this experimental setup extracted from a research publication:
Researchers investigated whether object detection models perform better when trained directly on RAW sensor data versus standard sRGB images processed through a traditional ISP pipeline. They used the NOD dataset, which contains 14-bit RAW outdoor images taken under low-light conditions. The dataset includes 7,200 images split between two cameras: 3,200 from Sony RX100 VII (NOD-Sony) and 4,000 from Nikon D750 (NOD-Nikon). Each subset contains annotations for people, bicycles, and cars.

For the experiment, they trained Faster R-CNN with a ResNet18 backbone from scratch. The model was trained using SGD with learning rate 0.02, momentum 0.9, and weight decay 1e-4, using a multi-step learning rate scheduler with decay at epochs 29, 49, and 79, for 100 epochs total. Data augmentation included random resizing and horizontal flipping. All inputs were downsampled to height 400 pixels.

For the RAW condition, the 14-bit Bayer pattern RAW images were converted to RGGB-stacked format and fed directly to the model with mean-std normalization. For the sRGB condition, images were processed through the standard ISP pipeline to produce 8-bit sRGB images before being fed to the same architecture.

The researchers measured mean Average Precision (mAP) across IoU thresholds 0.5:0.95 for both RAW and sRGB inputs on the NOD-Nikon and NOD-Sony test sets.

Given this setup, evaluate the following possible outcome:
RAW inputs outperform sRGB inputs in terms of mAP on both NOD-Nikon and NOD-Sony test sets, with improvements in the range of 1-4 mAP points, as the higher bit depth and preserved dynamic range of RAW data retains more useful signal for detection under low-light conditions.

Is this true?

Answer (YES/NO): NO